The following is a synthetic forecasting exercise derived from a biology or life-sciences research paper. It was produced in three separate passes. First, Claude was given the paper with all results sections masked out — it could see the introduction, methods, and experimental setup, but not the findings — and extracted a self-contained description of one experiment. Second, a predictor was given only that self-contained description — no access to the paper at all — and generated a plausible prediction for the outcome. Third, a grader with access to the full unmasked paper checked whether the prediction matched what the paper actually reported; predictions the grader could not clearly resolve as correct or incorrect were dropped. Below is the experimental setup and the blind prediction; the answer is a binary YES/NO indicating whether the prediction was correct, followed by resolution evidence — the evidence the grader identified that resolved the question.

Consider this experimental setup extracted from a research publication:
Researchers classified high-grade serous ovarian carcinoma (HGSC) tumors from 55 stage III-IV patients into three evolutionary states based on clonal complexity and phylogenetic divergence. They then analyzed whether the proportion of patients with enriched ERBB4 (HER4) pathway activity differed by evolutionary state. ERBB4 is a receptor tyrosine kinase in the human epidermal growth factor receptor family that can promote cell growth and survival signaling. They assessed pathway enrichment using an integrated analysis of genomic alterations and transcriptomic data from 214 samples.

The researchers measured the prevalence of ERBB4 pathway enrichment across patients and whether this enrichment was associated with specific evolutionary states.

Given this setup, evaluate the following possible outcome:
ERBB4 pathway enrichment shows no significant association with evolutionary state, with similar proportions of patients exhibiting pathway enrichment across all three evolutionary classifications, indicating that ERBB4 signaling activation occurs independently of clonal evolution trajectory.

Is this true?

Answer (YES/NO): NO